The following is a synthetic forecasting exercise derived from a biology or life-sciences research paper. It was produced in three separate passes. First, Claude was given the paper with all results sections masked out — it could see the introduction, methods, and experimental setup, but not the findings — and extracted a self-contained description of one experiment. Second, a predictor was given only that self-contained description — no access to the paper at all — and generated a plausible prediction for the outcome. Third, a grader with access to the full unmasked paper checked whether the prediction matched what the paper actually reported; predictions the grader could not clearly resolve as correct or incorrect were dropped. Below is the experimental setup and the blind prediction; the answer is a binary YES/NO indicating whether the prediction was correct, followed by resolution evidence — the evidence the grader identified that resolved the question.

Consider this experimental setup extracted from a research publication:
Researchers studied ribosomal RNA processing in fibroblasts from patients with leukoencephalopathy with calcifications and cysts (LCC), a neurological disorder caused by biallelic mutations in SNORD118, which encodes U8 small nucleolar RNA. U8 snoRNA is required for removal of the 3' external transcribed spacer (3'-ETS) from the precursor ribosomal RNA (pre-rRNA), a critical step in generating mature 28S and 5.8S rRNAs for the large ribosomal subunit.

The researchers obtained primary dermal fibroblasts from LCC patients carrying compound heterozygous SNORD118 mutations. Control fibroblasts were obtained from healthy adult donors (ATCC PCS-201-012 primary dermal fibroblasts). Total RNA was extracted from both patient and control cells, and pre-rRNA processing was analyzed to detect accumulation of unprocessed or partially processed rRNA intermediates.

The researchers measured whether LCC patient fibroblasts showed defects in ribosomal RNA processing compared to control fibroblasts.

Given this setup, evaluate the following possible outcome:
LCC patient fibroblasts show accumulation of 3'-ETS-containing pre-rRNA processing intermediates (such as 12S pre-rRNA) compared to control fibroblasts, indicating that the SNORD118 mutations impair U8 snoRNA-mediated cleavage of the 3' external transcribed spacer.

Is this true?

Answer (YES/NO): YES